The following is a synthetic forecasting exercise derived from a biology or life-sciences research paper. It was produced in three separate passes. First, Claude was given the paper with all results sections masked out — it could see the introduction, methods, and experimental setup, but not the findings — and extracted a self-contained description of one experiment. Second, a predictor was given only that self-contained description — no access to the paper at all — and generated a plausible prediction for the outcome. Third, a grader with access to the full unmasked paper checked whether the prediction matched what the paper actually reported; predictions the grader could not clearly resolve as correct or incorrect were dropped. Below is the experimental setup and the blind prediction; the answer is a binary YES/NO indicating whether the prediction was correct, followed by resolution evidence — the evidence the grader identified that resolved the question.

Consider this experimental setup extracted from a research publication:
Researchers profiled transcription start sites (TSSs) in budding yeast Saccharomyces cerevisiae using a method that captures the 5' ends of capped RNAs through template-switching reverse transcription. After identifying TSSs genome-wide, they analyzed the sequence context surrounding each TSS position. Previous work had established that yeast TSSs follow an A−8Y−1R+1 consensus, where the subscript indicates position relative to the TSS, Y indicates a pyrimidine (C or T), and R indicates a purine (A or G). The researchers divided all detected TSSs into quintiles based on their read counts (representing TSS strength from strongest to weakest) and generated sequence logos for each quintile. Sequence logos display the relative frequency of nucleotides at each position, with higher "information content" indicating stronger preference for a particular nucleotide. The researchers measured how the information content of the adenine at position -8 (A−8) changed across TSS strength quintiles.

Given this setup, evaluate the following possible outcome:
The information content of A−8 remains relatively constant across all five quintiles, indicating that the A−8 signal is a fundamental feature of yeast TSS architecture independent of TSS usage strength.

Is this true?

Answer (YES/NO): NO